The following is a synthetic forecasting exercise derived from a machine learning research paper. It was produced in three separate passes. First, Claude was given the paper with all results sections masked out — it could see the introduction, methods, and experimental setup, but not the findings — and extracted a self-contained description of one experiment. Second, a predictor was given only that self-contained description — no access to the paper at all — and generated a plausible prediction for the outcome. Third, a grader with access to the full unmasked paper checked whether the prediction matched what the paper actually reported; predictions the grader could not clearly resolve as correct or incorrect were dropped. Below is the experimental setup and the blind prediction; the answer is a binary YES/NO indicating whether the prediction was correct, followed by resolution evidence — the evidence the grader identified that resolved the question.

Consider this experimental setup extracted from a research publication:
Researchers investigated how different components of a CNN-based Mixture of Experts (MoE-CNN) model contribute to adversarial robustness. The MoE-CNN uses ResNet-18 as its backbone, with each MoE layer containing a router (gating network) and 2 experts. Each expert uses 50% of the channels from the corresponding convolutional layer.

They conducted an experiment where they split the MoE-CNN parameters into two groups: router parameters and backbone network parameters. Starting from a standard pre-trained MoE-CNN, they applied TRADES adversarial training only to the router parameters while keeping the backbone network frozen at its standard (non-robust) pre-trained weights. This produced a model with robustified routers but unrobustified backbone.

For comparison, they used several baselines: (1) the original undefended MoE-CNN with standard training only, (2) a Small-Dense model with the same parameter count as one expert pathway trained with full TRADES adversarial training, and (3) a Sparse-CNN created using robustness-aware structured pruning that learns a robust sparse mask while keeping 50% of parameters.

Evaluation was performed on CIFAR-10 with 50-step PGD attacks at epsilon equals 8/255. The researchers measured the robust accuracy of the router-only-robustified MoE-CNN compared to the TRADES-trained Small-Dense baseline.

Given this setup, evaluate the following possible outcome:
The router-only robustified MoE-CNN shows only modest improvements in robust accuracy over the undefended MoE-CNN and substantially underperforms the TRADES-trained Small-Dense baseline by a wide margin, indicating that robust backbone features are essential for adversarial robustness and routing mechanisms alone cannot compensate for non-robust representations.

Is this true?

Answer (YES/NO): NO